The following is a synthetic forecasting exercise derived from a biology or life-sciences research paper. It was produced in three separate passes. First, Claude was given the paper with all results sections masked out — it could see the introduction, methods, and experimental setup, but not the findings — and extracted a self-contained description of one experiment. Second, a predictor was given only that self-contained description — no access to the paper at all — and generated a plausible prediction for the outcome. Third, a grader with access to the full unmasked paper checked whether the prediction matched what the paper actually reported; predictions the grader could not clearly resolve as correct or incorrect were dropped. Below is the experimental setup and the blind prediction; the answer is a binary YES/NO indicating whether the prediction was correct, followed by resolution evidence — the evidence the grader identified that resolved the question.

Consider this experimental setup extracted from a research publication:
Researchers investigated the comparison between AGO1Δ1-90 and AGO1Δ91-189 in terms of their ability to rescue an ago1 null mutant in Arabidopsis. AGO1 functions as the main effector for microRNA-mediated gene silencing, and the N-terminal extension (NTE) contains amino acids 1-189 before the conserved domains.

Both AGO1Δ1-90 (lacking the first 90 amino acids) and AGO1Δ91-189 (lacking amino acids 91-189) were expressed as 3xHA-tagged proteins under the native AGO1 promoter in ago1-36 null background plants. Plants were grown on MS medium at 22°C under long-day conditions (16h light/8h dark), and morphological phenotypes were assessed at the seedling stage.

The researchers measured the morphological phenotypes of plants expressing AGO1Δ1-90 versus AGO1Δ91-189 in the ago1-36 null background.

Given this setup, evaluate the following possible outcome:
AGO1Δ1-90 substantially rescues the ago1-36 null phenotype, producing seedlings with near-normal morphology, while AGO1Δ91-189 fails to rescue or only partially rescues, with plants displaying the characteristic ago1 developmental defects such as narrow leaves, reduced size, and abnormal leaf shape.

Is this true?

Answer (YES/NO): YES